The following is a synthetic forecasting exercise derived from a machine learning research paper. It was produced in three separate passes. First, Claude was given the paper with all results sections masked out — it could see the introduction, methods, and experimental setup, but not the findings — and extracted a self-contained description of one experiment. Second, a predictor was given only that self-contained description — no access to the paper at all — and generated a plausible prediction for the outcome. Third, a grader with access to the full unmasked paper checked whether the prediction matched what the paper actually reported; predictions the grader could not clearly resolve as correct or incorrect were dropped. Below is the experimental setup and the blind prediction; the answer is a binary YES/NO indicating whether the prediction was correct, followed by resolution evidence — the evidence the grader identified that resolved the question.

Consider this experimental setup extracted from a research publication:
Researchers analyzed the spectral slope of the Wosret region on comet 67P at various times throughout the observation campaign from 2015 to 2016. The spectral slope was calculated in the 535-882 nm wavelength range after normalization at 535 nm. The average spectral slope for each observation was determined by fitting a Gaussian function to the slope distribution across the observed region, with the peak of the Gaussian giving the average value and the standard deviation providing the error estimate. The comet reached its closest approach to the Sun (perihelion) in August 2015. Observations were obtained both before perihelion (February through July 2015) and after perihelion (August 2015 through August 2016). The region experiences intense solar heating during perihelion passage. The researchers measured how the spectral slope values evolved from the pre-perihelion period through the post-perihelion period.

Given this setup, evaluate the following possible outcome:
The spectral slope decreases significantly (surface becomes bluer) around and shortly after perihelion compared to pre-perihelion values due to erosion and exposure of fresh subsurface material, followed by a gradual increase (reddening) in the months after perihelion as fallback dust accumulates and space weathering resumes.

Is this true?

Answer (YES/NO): YES